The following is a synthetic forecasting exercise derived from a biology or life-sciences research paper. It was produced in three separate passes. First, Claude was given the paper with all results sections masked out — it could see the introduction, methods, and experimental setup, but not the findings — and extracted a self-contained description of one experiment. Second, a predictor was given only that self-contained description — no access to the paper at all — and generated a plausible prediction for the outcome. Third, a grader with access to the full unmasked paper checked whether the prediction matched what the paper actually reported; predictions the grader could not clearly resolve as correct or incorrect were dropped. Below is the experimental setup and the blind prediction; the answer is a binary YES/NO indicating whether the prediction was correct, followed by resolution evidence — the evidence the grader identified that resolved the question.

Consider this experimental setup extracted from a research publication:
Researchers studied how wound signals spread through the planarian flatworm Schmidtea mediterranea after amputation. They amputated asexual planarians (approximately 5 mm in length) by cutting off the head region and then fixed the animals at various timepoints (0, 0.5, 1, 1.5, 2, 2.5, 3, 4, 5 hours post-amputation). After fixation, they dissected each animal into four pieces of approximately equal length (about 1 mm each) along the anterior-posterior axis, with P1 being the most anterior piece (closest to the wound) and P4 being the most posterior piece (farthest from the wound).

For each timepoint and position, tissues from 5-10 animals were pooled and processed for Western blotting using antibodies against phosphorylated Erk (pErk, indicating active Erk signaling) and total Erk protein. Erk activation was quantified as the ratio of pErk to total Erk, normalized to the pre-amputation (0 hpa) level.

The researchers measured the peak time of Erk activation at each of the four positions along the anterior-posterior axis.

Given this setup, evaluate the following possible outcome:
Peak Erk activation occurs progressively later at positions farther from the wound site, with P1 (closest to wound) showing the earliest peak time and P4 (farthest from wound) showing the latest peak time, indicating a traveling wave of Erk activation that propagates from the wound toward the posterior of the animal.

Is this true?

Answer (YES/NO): YES